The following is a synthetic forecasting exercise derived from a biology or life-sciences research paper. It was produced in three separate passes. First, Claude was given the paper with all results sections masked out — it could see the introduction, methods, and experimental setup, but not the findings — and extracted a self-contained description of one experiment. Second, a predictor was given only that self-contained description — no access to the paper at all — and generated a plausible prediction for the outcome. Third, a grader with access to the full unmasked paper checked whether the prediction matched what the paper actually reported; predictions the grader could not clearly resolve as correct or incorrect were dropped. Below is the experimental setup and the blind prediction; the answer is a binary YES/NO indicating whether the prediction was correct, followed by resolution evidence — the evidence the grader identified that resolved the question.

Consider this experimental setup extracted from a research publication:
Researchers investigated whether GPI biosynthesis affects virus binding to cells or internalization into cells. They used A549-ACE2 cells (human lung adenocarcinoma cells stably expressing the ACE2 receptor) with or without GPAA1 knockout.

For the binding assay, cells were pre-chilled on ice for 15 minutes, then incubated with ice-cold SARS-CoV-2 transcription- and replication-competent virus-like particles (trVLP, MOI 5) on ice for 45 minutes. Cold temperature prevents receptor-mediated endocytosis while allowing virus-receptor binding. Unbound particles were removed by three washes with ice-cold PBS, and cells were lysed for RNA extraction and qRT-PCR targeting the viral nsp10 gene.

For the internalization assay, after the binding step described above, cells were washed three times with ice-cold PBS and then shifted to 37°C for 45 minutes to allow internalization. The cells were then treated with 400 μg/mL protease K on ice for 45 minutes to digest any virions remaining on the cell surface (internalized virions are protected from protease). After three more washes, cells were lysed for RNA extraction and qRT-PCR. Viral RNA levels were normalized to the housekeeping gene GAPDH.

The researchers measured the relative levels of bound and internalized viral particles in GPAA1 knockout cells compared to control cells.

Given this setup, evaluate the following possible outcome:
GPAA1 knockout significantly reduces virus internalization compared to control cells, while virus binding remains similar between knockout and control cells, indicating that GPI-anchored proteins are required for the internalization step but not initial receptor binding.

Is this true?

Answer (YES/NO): NO